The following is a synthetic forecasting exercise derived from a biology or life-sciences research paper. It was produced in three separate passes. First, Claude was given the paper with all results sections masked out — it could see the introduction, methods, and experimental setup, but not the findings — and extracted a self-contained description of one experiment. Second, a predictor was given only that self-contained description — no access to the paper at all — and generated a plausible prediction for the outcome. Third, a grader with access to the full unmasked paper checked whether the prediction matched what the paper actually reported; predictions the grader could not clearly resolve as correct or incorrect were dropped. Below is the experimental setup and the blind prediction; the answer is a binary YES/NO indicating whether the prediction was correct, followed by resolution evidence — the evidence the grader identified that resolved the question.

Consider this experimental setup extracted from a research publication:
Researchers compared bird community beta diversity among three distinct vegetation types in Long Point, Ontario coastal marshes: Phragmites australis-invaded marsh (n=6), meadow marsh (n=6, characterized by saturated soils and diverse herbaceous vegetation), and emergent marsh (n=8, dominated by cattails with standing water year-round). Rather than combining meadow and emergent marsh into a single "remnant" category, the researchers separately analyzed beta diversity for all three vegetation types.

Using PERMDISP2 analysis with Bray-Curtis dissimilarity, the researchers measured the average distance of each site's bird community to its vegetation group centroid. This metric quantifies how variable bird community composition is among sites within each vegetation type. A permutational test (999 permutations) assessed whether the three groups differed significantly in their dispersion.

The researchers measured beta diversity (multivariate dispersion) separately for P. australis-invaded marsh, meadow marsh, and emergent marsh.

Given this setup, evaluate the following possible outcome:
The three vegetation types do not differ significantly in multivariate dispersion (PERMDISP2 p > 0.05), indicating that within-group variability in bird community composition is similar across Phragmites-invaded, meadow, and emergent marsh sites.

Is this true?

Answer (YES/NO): NO